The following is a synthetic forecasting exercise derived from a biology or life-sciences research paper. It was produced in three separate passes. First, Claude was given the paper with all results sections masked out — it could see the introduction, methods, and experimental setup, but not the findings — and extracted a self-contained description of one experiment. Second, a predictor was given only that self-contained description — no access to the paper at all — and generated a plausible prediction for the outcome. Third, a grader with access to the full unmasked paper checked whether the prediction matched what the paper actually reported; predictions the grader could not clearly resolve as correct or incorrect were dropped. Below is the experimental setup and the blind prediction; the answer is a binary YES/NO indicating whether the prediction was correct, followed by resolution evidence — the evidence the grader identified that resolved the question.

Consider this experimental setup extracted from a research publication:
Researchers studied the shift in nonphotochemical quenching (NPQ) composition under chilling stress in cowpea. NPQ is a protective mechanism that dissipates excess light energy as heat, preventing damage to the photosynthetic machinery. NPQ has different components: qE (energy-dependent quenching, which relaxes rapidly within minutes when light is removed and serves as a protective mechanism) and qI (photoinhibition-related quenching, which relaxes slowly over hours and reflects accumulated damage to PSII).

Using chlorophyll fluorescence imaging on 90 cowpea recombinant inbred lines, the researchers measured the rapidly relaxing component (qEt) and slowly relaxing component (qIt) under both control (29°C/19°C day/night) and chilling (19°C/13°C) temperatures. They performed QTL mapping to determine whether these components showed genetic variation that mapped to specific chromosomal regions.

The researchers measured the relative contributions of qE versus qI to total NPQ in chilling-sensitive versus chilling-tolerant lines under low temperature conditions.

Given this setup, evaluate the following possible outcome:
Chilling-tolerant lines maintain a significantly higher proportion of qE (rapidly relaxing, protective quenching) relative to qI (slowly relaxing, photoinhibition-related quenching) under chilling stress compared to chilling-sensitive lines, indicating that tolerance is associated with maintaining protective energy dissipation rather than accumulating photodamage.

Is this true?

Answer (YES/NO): YES